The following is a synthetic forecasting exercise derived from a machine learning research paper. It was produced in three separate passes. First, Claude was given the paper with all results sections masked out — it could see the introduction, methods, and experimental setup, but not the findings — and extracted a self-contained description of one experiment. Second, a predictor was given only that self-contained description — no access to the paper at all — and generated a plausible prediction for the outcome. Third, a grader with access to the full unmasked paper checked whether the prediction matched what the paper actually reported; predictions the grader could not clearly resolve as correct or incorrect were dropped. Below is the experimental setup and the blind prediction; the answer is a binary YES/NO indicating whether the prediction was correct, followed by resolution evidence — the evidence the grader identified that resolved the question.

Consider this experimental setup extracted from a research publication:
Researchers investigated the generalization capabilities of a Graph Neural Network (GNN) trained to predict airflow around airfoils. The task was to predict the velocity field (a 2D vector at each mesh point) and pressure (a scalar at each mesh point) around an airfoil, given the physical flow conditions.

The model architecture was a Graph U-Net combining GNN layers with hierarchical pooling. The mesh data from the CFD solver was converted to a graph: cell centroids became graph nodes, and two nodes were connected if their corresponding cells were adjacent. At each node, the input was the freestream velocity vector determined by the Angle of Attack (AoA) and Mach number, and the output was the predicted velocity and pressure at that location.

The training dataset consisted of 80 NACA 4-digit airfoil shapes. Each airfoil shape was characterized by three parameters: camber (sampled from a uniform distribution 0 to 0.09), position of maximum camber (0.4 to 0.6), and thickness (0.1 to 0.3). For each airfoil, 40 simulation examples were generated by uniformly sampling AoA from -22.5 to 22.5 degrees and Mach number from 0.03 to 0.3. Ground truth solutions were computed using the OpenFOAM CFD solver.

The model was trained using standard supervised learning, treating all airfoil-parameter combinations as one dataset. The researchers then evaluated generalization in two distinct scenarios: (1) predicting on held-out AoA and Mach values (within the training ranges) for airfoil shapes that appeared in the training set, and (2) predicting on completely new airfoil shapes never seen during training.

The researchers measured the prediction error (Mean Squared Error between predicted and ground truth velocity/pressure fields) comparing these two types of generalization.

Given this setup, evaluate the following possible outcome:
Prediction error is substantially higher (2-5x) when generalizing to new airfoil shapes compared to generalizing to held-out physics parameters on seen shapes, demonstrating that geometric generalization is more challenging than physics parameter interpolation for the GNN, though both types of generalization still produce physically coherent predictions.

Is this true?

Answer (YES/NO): NO